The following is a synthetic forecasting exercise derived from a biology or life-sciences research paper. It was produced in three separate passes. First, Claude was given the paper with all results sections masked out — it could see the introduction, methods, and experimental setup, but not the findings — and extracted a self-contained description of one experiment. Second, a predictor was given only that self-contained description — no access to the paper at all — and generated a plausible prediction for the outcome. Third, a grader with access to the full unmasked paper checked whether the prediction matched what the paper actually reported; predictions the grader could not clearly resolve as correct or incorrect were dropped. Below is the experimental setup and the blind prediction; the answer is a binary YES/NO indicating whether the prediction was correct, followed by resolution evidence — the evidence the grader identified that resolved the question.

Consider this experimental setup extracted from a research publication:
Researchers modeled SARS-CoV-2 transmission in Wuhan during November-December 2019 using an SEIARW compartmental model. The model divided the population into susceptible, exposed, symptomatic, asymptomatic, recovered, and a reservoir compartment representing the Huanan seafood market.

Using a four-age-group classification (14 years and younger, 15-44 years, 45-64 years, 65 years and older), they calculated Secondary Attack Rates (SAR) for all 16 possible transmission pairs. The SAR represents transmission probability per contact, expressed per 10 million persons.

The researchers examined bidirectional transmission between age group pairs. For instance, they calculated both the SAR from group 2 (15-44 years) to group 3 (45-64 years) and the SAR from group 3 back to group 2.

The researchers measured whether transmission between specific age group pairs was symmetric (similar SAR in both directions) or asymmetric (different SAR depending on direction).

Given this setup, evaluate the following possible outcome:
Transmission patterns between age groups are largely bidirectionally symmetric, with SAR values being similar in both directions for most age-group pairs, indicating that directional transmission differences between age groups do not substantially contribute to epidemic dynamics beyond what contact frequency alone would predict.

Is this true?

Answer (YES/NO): NO